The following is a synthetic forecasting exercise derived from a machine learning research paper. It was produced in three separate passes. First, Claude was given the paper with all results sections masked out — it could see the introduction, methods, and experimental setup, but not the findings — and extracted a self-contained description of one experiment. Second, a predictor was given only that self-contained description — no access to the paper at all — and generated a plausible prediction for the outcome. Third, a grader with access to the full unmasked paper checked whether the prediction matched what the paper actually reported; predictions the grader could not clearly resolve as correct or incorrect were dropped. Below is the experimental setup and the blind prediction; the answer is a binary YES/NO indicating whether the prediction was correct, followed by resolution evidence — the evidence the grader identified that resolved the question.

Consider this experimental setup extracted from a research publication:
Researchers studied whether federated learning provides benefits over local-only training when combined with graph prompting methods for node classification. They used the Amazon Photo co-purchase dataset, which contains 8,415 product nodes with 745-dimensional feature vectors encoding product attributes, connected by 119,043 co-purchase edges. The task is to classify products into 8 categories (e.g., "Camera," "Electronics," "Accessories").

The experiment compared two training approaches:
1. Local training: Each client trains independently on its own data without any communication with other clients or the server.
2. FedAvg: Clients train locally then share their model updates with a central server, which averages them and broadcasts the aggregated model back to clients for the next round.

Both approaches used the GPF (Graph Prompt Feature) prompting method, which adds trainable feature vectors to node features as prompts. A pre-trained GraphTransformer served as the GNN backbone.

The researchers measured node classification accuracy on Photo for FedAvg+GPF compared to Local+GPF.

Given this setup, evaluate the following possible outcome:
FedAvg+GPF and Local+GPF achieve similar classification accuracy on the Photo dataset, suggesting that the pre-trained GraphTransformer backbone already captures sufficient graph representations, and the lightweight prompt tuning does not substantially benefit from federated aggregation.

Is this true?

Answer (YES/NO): NO